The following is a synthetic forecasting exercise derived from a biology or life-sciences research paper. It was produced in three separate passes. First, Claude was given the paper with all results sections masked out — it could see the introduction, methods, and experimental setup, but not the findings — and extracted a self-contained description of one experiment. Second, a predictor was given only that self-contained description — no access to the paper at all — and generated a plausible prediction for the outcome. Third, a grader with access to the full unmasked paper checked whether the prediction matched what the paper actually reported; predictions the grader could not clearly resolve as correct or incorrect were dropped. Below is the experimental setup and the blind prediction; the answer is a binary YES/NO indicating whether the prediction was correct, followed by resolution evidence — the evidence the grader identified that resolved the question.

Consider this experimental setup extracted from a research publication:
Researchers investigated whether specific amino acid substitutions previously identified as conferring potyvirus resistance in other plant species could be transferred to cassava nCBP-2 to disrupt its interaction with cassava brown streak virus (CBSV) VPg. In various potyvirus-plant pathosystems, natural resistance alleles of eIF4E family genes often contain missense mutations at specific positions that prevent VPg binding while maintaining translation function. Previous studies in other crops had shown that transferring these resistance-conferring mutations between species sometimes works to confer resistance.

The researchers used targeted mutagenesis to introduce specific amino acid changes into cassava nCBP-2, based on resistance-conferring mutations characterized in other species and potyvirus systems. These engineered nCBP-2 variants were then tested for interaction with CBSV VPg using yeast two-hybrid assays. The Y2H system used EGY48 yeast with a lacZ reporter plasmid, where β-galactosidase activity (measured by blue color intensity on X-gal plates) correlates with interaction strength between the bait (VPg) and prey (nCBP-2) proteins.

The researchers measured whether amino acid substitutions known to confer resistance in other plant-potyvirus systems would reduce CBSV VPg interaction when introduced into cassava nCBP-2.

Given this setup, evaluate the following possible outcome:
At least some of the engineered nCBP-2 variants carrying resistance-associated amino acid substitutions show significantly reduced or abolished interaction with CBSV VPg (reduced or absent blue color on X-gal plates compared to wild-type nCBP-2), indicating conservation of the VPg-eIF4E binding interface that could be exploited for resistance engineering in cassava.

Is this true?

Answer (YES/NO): NO